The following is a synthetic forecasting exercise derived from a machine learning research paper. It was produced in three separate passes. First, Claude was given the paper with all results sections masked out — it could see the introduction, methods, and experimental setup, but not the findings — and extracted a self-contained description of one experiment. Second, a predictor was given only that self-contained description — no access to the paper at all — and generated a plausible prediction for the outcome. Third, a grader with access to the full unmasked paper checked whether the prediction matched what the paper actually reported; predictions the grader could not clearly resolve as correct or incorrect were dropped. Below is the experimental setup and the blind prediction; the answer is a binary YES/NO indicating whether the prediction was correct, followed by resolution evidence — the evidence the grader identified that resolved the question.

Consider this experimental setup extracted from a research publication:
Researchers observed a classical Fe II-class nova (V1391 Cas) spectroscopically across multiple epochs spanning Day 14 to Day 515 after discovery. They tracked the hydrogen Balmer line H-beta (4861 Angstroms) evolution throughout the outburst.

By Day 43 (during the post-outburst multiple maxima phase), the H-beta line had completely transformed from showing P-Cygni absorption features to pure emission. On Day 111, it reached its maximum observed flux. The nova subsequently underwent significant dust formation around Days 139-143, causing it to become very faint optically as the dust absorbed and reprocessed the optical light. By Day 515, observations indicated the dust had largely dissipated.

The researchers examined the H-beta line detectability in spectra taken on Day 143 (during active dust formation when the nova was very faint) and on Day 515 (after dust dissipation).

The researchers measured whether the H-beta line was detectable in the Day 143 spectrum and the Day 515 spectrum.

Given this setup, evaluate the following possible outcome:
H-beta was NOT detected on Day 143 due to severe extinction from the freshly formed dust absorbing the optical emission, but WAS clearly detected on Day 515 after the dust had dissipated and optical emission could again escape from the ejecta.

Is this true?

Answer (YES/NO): YES